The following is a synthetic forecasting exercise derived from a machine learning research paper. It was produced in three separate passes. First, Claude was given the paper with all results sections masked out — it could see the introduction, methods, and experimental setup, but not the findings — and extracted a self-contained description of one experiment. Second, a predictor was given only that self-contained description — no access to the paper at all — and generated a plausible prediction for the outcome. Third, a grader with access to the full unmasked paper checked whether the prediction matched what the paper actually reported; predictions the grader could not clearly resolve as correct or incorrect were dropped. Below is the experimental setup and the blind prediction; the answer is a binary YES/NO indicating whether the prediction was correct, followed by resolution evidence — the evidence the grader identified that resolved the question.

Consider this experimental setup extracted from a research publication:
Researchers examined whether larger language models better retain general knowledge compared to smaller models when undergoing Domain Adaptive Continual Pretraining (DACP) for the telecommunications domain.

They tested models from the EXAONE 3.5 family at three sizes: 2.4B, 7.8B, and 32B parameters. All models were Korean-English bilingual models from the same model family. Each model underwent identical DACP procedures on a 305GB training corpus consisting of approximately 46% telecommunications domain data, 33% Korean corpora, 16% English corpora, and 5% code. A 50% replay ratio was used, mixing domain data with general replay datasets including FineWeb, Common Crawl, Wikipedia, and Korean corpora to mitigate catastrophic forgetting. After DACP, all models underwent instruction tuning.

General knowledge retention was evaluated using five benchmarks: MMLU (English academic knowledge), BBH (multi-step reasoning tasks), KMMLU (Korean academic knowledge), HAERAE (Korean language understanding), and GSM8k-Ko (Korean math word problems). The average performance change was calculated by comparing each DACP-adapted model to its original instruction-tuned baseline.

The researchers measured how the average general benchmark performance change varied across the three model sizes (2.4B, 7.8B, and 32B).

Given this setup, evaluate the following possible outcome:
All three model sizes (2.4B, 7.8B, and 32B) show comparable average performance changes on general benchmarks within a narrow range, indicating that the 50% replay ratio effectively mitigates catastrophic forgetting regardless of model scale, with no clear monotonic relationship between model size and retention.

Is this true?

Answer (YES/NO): NO